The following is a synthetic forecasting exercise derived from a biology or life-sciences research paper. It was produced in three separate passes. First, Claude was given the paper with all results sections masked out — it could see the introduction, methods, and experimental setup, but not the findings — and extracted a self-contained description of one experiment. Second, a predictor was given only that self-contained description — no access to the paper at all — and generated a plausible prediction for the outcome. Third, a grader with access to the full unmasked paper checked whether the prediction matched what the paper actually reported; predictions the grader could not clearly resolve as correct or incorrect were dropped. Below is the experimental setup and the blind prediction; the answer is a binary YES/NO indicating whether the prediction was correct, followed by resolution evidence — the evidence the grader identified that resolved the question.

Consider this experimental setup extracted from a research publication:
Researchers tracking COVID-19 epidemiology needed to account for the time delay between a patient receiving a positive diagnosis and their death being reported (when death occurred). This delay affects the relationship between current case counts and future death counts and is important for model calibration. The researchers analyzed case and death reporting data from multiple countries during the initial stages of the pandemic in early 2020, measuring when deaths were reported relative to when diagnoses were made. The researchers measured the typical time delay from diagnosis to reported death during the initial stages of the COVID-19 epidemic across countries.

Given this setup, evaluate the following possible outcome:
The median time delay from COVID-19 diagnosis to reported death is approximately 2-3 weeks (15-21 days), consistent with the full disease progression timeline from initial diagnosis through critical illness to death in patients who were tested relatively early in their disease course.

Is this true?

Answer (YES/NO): NO